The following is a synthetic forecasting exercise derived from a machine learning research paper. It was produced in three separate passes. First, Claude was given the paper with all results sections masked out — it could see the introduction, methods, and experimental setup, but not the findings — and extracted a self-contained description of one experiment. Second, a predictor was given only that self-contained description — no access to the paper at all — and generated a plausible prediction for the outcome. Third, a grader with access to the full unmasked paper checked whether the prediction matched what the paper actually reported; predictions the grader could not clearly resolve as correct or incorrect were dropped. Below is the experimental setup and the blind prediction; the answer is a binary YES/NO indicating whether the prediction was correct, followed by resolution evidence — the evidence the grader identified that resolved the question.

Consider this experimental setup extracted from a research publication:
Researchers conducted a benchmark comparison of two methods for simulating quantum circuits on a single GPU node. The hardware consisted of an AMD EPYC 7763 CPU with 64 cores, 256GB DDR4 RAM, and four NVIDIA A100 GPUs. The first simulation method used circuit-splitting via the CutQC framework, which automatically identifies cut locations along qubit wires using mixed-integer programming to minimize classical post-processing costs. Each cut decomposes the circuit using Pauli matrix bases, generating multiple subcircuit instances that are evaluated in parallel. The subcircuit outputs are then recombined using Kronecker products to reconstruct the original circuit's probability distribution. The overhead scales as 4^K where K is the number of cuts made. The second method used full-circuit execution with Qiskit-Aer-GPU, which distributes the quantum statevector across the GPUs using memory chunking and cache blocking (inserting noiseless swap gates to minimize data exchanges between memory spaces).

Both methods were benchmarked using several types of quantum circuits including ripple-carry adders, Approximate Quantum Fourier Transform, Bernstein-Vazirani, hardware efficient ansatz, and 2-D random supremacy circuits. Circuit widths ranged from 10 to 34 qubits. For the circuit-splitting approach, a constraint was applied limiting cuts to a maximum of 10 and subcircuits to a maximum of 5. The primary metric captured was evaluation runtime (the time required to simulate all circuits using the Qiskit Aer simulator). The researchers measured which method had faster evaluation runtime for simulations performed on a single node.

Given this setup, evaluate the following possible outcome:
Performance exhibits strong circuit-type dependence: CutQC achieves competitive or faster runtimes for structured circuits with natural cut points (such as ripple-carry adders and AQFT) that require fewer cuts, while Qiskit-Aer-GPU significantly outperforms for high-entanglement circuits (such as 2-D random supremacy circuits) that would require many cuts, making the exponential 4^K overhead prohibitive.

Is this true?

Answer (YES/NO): NO